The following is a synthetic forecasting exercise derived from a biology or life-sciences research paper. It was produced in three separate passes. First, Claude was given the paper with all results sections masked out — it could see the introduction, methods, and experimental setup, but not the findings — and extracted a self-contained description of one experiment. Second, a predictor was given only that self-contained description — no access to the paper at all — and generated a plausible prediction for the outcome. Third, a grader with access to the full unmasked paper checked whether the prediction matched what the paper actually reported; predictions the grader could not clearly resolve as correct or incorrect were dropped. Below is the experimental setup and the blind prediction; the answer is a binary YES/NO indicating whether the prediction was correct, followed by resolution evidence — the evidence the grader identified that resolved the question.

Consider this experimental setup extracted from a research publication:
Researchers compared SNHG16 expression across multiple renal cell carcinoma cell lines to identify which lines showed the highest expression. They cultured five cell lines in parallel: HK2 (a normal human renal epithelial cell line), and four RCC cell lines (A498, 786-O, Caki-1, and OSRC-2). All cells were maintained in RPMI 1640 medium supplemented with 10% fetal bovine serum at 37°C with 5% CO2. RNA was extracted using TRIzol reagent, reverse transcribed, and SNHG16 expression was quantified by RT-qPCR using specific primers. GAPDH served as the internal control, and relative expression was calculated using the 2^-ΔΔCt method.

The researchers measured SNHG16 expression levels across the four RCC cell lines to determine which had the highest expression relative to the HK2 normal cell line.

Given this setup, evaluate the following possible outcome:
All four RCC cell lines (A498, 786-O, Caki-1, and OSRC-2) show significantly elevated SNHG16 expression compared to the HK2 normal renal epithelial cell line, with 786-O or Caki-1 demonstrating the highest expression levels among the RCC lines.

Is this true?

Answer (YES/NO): NO